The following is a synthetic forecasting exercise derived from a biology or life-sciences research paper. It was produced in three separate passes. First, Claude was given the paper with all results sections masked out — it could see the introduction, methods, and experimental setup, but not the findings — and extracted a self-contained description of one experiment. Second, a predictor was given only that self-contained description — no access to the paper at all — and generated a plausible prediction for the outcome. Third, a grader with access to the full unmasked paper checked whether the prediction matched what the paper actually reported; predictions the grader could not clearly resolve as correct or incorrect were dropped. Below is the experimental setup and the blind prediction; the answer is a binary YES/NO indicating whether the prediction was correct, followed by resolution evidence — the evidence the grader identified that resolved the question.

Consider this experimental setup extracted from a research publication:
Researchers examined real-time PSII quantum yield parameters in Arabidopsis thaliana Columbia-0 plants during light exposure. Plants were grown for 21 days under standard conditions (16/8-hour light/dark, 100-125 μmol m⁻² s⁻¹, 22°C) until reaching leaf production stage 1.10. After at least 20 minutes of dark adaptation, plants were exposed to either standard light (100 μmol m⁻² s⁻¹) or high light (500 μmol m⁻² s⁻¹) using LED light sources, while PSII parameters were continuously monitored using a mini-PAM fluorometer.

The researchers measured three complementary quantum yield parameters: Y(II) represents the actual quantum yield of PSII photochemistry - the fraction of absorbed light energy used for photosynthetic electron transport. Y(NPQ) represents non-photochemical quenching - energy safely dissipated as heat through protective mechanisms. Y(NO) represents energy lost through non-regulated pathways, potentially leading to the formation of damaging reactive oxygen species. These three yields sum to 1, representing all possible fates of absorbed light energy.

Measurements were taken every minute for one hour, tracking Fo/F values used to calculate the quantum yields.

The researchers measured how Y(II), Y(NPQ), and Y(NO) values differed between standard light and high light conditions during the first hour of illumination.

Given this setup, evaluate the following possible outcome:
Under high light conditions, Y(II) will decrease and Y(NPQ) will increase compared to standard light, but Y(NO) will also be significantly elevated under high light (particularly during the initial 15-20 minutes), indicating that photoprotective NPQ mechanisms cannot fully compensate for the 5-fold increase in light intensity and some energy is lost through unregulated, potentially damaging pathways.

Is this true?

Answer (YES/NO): NO